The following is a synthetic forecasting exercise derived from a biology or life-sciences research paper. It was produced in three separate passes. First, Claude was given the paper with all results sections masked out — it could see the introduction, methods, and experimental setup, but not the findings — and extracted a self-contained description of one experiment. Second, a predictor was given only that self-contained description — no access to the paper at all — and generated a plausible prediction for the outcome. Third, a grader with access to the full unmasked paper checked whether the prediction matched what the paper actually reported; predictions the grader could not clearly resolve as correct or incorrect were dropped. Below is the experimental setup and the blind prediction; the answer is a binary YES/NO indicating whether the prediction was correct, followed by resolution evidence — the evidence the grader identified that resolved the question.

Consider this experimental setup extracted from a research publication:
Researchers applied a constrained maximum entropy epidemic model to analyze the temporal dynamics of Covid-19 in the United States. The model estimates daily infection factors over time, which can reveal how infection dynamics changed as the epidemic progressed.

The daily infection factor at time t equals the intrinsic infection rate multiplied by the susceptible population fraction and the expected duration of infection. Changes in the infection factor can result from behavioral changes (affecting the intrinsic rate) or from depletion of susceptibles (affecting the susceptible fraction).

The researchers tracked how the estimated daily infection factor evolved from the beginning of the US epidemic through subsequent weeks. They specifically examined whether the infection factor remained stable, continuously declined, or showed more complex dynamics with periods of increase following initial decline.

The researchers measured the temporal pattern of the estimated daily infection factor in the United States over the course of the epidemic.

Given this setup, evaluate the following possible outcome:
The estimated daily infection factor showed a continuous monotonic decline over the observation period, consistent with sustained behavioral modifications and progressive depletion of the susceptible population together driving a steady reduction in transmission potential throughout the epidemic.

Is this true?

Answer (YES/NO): NO